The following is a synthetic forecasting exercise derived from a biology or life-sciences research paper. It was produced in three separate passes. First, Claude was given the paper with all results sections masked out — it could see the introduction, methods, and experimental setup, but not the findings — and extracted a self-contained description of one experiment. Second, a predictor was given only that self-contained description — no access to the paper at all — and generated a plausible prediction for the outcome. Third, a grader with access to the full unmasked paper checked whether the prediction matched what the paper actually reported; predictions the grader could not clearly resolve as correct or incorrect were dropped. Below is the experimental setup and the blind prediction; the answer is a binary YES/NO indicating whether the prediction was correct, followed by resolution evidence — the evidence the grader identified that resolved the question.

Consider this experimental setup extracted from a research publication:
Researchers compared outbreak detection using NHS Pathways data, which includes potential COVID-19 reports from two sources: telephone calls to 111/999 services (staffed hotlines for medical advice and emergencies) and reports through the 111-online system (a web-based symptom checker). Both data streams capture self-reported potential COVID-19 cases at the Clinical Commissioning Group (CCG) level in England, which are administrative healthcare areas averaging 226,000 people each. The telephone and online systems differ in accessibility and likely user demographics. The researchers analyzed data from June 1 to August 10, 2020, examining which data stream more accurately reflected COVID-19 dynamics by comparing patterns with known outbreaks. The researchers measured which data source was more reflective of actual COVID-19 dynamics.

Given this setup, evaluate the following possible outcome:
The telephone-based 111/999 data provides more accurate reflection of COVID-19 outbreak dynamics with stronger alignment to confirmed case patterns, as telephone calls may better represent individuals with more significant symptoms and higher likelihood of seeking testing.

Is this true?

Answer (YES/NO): YES